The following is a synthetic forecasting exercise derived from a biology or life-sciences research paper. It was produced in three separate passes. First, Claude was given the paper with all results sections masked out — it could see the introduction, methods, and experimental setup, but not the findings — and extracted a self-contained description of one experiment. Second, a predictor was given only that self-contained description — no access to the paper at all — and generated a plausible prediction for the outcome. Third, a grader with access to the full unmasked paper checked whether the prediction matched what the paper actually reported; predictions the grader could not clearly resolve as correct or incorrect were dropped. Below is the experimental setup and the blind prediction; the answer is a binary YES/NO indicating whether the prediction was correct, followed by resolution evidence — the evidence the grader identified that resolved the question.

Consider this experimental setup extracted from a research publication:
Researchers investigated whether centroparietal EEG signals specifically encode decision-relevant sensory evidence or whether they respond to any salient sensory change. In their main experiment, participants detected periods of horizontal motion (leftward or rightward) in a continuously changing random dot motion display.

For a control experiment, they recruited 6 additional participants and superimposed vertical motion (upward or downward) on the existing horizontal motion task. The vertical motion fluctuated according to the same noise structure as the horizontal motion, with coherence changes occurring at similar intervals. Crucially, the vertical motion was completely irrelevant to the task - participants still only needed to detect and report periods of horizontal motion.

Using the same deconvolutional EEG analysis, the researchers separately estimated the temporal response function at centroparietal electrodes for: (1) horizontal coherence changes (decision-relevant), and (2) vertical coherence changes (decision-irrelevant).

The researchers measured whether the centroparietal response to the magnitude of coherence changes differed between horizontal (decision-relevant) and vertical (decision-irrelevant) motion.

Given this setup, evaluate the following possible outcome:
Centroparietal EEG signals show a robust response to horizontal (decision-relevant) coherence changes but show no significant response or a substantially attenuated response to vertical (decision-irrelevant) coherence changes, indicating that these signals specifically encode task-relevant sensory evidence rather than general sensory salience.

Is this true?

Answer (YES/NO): YES